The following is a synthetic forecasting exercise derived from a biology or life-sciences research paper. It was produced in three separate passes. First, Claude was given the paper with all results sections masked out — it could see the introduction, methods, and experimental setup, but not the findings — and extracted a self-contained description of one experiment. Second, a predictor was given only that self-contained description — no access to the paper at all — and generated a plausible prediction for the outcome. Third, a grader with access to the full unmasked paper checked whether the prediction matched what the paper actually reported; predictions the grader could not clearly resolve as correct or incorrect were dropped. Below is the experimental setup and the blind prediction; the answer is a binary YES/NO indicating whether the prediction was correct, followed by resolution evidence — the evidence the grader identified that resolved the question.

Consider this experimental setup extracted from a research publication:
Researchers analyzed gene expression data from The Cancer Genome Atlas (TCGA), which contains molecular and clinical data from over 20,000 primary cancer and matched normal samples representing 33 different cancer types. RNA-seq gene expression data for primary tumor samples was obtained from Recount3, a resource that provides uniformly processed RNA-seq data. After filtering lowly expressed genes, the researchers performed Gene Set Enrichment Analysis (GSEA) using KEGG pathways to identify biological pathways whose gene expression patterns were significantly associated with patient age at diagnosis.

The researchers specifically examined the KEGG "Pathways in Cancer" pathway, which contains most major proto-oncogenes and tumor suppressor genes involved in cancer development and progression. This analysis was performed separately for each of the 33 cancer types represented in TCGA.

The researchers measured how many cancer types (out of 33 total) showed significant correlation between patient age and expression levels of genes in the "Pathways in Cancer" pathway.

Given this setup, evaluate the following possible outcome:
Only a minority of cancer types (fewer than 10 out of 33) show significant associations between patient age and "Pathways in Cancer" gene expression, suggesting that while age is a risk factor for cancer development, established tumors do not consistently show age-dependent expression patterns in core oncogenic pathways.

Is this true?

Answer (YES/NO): NO